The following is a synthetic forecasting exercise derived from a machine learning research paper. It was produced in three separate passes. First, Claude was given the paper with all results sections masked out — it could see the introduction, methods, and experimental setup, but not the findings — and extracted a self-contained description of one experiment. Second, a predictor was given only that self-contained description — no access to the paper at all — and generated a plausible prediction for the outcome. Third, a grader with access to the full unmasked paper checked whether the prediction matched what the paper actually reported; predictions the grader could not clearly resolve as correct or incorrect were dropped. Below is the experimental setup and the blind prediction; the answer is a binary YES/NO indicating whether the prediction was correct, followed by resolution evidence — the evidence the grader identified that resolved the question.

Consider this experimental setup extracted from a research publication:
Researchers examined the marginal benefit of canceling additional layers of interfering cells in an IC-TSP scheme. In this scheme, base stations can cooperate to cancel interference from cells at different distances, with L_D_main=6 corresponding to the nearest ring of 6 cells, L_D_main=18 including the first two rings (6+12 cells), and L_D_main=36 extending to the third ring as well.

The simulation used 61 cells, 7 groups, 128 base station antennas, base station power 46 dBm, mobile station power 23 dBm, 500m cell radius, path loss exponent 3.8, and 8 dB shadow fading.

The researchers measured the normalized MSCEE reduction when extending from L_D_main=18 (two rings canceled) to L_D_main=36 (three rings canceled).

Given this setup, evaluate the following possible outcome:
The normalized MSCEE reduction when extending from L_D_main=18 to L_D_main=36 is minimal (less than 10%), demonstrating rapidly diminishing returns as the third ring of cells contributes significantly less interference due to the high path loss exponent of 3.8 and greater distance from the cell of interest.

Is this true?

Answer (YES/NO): NO